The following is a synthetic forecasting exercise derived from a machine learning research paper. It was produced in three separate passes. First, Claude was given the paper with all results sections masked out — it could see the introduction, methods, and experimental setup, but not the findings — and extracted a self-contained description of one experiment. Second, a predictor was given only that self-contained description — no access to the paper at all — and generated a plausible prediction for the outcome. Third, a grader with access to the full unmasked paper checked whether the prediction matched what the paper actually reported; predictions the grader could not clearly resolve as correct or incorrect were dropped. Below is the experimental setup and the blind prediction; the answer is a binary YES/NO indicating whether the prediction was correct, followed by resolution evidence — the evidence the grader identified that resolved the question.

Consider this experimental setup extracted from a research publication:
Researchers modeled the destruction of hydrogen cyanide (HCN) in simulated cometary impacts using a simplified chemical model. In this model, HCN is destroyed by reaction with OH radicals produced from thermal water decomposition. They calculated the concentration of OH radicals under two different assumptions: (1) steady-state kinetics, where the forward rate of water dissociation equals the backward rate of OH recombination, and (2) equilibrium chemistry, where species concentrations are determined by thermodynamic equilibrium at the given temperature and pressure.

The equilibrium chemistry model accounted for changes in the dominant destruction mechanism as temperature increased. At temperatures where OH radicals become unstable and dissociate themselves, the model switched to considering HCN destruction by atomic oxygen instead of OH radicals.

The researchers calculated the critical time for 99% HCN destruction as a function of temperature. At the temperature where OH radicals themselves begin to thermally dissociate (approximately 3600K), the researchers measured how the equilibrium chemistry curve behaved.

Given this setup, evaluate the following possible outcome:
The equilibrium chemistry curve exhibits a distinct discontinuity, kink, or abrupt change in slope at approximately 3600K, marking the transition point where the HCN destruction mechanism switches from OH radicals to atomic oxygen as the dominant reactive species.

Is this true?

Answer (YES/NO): YES